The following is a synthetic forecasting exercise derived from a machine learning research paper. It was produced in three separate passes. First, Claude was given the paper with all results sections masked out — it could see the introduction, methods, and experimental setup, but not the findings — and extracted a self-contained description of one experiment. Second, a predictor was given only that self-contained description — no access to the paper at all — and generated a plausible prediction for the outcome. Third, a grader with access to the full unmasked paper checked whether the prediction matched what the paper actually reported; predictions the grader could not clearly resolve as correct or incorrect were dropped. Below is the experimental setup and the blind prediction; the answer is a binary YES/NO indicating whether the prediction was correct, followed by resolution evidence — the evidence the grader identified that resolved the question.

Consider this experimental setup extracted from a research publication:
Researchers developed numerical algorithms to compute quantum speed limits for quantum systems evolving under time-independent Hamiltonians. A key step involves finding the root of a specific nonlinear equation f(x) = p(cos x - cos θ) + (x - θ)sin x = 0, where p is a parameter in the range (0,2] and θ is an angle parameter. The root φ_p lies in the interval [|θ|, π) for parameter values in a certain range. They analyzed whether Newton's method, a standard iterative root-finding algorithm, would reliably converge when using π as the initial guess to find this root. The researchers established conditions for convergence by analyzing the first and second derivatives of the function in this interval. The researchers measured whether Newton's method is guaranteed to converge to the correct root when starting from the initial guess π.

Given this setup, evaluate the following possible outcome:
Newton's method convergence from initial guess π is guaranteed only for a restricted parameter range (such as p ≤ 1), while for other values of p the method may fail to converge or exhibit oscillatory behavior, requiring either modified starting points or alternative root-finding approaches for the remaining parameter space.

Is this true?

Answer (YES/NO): NO